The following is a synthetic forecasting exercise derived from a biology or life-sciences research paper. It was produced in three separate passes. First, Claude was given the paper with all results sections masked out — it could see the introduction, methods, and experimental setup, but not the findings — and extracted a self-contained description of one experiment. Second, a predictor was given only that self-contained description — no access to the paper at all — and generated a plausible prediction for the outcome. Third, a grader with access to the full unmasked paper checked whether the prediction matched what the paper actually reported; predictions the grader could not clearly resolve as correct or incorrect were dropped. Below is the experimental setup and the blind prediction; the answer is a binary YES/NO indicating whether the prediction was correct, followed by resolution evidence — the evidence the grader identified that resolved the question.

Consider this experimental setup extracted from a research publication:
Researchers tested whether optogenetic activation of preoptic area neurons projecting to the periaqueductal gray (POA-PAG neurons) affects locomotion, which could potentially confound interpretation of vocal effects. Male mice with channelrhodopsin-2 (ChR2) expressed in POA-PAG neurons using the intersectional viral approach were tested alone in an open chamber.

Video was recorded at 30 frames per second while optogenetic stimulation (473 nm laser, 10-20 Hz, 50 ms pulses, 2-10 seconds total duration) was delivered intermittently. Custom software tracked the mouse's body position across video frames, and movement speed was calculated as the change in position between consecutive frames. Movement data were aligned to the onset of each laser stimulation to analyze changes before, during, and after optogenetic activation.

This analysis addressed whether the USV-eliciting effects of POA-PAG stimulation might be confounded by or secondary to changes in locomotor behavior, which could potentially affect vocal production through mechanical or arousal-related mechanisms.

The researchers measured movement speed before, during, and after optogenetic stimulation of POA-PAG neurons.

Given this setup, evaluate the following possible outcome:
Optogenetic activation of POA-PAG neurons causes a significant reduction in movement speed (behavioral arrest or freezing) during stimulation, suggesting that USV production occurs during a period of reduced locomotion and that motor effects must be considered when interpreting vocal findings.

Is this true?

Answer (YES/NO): NO